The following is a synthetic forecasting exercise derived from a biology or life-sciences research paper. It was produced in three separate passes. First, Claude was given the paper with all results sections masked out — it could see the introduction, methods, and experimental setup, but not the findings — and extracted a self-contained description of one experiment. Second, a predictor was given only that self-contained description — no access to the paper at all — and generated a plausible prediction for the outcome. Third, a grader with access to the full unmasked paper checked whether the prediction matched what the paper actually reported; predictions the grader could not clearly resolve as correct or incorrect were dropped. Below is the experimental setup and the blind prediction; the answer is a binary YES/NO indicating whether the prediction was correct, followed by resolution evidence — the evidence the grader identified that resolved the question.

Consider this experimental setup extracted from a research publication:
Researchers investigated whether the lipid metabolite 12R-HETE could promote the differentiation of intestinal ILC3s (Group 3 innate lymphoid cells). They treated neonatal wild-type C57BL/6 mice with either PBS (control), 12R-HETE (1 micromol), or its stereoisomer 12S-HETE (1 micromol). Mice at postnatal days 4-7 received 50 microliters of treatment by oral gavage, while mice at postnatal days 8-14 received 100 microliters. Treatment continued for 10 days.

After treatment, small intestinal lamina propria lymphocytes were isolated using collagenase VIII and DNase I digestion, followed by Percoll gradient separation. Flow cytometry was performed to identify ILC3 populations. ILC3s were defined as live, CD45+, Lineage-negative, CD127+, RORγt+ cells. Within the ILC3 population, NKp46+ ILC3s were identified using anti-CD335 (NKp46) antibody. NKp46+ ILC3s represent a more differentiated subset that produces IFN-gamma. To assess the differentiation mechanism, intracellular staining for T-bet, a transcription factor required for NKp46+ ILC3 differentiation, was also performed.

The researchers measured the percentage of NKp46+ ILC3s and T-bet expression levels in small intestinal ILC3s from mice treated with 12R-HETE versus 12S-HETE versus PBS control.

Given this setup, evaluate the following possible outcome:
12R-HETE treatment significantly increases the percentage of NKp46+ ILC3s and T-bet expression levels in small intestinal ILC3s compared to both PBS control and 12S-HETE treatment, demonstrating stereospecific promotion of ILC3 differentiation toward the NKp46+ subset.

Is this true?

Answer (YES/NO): YES